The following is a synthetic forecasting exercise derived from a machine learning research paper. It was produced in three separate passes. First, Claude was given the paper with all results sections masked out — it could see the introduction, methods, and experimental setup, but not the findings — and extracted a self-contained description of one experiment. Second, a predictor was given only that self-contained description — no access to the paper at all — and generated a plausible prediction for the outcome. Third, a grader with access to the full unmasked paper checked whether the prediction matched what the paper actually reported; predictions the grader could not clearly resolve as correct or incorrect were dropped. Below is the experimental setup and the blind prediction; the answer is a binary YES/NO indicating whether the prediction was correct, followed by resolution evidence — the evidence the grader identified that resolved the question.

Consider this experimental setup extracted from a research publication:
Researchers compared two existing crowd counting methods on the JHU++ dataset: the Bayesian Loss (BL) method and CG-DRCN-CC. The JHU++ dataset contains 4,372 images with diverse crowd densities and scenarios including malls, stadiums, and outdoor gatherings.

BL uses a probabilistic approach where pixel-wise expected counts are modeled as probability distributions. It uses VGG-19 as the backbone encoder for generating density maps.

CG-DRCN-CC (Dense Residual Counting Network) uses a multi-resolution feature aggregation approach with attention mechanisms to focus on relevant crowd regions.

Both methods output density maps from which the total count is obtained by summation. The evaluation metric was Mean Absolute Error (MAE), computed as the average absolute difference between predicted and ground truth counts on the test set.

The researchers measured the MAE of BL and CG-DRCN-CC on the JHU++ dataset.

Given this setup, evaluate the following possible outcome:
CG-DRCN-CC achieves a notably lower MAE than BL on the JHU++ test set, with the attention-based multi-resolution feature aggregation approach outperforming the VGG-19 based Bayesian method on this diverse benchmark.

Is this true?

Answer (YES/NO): YES